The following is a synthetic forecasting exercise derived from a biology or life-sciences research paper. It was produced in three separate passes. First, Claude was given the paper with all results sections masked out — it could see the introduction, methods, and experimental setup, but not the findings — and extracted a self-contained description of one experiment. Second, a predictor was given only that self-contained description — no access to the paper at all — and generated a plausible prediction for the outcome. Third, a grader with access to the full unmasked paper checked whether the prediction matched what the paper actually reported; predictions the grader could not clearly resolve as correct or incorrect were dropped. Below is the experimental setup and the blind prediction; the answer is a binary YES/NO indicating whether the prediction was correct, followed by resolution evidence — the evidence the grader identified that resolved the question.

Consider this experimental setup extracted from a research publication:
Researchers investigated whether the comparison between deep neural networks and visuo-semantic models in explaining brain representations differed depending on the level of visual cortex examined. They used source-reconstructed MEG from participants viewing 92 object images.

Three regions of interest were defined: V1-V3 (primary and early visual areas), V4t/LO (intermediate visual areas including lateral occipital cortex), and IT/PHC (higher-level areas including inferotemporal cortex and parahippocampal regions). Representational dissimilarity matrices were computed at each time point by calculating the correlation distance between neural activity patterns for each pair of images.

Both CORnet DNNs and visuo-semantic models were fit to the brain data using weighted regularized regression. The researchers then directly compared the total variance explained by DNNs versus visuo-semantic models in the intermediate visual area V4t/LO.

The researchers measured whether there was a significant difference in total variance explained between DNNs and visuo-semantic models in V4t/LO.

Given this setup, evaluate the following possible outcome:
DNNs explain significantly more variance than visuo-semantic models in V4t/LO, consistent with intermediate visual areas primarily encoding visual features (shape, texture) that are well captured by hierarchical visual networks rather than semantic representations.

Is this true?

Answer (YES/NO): NO